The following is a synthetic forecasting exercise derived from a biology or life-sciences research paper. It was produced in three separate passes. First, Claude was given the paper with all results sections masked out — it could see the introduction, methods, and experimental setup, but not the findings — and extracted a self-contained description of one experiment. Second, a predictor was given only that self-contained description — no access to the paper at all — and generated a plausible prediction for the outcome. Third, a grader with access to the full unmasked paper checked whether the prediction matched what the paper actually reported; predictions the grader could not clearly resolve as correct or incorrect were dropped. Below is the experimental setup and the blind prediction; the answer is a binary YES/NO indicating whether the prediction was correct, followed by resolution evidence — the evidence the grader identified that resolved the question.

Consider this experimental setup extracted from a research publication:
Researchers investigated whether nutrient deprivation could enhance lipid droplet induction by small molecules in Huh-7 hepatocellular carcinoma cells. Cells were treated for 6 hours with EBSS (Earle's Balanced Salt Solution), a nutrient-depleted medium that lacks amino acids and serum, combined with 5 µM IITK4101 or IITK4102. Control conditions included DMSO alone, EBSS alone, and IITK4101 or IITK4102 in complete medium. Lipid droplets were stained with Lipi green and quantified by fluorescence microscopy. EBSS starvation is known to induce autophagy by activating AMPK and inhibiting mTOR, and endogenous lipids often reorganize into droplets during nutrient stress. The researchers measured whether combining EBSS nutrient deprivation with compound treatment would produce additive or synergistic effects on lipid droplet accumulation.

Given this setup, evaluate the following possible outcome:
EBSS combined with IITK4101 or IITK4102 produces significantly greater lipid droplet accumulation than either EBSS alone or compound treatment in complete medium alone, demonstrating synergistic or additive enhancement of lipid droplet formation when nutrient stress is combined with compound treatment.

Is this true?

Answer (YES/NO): NO